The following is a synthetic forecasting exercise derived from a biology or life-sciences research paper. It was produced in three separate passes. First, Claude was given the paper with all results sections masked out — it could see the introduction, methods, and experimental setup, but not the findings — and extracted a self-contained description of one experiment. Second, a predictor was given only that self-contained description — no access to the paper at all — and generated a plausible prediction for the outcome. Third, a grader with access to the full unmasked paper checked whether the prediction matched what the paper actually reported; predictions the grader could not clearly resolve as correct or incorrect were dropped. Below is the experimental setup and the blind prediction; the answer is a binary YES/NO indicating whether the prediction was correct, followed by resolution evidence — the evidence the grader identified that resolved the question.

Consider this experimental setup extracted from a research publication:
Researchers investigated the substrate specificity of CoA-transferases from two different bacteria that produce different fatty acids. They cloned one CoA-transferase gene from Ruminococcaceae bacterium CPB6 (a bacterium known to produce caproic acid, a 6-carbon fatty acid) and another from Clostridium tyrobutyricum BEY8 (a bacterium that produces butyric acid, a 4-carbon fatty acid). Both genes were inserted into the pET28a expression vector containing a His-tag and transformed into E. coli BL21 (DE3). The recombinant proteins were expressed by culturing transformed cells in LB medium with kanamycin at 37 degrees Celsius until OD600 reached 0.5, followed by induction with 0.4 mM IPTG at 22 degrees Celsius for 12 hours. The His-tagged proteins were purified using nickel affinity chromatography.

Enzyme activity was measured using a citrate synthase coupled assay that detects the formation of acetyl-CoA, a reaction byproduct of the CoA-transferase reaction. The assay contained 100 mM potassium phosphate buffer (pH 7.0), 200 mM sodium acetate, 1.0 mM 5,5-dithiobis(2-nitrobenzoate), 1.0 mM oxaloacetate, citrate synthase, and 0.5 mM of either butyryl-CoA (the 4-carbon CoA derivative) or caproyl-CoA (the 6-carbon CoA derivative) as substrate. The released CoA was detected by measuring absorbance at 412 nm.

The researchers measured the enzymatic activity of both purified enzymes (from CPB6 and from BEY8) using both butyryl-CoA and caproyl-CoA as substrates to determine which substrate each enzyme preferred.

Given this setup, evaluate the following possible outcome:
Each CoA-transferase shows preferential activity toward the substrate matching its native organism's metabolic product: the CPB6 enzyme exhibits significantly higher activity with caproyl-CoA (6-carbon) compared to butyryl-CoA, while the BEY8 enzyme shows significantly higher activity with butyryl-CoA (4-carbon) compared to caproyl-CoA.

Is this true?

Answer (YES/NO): NO